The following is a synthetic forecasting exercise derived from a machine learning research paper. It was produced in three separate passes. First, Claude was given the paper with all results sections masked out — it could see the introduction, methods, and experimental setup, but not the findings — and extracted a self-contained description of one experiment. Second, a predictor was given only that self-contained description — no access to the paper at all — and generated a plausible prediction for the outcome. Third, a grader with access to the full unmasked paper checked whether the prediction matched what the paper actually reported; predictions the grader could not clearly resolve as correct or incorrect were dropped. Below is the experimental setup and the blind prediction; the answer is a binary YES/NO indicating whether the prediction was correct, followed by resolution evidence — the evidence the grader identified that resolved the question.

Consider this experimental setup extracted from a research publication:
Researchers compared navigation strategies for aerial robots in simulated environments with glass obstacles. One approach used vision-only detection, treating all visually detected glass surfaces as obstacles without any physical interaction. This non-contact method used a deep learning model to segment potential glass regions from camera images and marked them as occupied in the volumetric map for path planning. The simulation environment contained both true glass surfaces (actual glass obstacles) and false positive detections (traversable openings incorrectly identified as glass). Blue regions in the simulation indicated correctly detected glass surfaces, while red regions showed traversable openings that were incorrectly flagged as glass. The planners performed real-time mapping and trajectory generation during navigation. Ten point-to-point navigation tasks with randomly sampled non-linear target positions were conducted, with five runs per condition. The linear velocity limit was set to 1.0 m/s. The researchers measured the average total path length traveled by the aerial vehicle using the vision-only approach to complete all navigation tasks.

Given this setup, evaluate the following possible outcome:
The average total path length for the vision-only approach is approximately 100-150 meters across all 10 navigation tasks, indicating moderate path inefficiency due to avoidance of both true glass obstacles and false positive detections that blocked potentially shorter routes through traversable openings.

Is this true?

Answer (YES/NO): NO